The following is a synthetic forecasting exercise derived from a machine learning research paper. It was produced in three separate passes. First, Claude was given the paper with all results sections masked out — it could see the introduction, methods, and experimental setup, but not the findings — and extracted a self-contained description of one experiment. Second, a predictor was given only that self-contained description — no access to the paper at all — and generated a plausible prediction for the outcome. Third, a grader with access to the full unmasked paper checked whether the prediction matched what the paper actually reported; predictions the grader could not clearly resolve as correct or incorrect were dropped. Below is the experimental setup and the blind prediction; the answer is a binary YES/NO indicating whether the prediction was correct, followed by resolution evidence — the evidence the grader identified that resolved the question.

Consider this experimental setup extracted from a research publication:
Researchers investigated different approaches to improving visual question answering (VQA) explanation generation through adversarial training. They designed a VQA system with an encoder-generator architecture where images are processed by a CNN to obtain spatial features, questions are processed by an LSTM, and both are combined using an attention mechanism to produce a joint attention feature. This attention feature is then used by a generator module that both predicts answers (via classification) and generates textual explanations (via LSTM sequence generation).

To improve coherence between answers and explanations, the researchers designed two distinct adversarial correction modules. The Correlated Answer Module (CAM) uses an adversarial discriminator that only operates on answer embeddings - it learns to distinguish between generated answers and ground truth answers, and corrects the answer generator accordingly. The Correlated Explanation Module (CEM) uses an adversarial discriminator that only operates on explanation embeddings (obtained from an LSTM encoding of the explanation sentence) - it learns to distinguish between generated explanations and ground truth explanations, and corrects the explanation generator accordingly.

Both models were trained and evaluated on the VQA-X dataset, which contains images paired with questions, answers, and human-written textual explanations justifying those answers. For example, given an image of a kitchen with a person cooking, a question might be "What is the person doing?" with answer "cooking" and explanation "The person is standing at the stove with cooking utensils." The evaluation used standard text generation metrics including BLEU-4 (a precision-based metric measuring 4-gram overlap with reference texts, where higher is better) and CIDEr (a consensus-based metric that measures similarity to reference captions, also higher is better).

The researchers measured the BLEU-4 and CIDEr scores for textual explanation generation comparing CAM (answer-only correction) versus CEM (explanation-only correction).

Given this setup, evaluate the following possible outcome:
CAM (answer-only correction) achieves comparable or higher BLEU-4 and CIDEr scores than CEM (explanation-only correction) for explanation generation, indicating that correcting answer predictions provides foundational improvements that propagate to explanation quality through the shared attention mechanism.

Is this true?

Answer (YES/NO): NO